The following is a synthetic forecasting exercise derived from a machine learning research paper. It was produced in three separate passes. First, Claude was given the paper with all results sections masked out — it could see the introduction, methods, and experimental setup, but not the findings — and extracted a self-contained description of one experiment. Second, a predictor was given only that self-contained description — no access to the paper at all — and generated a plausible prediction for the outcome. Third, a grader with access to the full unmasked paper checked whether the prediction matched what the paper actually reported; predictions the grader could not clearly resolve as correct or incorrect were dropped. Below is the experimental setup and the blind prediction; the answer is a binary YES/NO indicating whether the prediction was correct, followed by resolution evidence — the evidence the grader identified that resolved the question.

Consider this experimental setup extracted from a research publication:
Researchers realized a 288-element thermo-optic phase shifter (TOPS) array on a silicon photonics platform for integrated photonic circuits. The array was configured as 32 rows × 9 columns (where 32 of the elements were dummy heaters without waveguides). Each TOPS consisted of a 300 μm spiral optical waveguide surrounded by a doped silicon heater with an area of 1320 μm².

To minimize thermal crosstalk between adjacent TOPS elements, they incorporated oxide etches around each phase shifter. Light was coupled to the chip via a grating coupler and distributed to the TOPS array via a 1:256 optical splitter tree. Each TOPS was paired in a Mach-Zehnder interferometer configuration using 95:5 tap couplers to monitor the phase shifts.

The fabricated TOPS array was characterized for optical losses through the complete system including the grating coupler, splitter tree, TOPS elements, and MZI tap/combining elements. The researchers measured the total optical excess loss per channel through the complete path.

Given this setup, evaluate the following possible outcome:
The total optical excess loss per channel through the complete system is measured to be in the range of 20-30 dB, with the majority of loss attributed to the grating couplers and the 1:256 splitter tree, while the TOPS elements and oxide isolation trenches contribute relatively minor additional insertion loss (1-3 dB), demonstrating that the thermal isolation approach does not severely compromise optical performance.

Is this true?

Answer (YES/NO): NO